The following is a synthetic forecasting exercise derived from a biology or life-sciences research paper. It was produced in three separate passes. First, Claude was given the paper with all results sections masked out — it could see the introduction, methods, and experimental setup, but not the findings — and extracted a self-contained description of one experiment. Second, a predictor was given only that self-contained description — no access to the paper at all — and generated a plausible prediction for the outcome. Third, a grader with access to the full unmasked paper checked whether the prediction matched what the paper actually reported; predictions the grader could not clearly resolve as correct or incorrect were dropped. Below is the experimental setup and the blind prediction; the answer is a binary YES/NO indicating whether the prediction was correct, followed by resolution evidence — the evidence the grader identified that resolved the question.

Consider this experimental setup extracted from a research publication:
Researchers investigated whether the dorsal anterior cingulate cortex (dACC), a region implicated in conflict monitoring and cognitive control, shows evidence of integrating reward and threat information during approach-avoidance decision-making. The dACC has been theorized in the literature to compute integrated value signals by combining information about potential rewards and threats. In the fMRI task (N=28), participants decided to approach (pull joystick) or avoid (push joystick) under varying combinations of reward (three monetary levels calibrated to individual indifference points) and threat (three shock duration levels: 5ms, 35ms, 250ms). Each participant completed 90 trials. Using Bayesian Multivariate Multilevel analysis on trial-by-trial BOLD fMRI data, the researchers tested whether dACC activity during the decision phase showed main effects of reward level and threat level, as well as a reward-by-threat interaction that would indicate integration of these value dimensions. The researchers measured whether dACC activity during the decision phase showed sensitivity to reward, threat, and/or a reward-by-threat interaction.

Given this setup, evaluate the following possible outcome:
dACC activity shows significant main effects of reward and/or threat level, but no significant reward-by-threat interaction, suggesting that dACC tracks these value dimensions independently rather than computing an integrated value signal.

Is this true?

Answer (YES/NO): YES